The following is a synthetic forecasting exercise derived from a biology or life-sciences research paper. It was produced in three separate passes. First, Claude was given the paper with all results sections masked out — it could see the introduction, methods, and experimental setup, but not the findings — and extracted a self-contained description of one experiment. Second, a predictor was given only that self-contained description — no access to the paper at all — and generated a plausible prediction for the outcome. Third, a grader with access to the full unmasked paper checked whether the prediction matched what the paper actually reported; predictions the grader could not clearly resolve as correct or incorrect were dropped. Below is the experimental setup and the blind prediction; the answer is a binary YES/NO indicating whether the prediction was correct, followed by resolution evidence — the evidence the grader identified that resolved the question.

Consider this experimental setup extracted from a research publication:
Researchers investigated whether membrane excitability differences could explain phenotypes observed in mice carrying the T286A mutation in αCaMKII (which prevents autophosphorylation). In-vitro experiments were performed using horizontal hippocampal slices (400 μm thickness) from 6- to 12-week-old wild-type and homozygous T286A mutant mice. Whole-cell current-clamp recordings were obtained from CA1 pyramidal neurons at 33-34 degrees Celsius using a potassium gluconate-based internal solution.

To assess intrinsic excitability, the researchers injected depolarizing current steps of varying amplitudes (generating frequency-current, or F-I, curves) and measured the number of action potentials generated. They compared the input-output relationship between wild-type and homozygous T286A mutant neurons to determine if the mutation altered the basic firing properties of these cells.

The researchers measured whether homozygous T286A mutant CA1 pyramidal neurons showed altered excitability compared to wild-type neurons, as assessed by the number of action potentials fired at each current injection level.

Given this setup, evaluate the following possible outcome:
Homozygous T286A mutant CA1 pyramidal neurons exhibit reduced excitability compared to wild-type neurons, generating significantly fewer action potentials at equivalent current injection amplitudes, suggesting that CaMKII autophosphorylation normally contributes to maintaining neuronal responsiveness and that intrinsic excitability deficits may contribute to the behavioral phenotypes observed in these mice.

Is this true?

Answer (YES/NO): NO